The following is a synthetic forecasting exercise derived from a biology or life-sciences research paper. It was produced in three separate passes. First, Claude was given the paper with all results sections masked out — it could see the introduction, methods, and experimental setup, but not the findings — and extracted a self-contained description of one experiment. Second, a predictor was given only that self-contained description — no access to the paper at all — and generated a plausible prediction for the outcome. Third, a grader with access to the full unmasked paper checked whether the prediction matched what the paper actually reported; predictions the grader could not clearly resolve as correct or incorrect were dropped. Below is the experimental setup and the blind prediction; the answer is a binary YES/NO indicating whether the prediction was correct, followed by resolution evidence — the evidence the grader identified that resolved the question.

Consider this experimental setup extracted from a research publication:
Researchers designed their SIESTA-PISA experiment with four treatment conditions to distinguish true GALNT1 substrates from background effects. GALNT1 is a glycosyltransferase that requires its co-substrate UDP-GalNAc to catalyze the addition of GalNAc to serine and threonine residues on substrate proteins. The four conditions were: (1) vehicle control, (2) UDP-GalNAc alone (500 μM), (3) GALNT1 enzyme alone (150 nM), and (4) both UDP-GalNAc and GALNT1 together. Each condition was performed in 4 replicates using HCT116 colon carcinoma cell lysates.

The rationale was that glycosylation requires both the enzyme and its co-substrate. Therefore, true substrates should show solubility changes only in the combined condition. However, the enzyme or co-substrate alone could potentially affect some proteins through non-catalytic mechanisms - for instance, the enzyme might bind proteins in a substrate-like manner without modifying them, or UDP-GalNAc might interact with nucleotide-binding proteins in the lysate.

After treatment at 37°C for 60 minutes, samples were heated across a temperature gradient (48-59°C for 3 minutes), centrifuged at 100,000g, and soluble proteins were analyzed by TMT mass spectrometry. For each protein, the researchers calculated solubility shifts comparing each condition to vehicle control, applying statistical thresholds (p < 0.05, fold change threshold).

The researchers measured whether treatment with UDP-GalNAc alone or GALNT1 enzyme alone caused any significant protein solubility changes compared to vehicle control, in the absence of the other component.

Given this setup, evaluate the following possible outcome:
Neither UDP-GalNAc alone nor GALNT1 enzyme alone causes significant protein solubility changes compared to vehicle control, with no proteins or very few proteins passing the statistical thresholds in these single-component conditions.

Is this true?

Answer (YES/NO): NO